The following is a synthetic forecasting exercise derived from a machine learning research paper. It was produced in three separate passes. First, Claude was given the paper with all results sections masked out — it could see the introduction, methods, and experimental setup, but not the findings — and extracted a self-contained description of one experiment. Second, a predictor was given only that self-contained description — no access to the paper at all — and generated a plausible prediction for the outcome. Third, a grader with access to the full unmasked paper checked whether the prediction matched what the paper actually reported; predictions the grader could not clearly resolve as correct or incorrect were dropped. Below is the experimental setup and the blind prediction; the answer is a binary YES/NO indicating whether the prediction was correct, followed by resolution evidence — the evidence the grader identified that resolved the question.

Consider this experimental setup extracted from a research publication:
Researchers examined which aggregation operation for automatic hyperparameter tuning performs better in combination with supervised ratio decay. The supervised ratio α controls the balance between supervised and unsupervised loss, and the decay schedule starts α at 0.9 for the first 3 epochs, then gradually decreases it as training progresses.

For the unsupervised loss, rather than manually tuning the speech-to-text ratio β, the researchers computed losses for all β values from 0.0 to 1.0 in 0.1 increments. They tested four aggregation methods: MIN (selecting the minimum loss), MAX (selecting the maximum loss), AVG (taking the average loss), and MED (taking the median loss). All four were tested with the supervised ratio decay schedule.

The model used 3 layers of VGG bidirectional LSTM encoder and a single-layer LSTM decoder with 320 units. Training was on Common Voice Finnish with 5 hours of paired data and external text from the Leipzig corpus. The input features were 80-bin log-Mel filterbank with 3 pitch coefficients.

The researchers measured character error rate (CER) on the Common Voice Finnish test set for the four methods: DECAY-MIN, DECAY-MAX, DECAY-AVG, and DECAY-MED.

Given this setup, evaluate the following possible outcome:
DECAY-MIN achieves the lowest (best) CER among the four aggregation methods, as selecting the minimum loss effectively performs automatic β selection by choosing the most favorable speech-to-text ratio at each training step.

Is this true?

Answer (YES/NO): YES